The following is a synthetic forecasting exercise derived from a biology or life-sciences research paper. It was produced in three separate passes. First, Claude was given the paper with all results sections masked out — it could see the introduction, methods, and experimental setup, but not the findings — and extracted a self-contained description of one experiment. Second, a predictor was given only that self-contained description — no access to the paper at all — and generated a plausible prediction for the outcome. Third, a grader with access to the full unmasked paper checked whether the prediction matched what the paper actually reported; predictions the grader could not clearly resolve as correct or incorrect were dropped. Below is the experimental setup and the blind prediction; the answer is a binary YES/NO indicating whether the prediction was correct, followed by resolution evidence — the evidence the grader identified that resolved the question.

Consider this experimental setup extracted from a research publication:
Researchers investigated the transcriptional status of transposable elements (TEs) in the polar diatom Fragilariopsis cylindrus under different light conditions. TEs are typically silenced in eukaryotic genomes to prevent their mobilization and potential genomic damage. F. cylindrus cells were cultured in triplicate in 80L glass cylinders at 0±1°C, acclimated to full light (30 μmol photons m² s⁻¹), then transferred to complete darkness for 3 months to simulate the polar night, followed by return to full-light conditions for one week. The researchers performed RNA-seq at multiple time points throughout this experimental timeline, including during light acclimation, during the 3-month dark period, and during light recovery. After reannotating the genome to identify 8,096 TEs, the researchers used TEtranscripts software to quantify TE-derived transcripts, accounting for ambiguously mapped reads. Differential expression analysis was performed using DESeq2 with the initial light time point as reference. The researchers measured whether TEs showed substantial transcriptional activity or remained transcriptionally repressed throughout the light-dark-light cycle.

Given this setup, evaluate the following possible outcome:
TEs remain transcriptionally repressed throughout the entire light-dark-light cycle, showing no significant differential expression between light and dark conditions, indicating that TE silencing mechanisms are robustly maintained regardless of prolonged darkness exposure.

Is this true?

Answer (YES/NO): NO